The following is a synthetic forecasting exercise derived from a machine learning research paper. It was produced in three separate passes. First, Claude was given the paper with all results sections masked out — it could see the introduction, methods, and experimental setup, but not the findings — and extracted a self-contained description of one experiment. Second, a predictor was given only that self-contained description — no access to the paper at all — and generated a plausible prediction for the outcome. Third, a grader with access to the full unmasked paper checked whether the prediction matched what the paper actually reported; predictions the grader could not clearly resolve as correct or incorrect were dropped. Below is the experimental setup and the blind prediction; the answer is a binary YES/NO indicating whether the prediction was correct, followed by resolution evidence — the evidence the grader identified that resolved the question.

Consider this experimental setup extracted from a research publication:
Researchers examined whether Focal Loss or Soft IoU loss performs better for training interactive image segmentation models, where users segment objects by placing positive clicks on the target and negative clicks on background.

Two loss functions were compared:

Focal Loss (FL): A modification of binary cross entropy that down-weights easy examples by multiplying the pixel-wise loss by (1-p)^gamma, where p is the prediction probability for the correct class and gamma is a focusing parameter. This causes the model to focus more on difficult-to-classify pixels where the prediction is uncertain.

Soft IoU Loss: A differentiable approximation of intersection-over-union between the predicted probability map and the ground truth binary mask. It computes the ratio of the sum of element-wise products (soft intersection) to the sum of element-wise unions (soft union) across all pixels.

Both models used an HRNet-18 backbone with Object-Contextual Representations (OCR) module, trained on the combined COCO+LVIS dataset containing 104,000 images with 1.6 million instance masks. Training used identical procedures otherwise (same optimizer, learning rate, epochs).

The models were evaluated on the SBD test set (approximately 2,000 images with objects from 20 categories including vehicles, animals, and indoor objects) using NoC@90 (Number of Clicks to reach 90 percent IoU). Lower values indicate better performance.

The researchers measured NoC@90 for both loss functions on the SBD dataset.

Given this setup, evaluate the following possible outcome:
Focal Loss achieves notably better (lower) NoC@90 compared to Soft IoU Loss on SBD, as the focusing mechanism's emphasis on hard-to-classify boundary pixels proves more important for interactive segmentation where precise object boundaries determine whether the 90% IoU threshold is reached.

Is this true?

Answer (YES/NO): YES